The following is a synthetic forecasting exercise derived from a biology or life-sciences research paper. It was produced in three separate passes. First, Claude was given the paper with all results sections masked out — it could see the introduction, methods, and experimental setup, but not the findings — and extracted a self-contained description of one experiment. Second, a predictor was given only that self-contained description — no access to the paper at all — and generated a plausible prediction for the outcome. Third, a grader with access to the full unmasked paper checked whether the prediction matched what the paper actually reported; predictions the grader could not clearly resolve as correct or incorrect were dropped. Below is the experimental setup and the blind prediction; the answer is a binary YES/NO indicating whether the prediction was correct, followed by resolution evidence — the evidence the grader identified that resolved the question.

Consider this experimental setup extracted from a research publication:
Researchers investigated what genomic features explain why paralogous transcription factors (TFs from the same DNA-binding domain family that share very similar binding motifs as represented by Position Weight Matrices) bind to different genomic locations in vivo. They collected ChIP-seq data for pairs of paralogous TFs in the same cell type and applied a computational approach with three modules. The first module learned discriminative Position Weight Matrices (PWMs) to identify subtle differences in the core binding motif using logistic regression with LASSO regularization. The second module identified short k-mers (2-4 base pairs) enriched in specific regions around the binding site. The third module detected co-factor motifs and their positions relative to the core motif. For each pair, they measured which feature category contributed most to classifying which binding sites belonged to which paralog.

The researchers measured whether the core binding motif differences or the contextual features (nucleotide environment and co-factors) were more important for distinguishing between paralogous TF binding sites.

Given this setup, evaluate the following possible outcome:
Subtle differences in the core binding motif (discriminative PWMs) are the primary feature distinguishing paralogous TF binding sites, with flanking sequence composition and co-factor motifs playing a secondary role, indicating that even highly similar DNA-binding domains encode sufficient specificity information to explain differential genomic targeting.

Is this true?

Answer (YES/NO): YES